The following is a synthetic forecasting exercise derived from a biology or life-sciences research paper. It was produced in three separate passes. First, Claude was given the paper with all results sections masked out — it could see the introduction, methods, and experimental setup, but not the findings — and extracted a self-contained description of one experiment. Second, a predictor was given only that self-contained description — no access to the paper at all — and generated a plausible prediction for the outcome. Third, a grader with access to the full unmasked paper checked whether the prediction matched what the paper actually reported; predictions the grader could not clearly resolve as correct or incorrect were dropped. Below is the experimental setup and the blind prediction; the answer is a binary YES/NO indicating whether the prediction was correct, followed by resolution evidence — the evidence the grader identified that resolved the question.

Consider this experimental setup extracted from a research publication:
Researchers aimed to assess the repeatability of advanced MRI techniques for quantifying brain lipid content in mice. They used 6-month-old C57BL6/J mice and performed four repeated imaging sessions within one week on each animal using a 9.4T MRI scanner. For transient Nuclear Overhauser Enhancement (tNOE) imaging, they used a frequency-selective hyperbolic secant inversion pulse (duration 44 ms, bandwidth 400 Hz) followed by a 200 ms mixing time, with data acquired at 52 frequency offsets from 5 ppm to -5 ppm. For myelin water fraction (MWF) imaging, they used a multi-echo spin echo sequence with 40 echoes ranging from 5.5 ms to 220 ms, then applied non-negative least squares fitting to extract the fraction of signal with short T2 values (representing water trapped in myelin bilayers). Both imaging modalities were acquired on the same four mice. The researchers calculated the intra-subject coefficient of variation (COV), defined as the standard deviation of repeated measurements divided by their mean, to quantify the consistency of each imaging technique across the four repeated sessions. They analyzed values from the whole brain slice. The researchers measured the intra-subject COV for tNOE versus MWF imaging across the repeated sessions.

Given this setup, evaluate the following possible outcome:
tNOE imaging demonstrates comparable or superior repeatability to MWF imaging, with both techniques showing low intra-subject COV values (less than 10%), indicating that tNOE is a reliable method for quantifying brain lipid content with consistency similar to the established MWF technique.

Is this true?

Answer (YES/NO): NO